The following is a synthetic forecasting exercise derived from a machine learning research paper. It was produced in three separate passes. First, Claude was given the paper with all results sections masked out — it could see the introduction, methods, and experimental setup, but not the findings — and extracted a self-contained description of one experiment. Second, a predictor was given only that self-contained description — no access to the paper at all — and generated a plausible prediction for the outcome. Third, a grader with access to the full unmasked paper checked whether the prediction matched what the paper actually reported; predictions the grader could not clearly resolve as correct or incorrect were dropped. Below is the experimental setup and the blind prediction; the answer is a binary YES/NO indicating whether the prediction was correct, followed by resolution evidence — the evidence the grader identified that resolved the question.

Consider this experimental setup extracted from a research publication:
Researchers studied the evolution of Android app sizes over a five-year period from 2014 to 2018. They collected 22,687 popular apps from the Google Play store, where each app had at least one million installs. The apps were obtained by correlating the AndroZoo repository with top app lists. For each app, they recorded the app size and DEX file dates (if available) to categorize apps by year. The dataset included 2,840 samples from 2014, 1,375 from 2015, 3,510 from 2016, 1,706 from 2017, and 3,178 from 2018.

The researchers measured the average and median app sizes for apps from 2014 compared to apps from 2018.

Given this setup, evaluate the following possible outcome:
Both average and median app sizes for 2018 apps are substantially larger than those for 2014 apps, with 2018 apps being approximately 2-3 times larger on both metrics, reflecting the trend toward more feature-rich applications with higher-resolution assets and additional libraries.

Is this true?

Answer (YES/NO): NO